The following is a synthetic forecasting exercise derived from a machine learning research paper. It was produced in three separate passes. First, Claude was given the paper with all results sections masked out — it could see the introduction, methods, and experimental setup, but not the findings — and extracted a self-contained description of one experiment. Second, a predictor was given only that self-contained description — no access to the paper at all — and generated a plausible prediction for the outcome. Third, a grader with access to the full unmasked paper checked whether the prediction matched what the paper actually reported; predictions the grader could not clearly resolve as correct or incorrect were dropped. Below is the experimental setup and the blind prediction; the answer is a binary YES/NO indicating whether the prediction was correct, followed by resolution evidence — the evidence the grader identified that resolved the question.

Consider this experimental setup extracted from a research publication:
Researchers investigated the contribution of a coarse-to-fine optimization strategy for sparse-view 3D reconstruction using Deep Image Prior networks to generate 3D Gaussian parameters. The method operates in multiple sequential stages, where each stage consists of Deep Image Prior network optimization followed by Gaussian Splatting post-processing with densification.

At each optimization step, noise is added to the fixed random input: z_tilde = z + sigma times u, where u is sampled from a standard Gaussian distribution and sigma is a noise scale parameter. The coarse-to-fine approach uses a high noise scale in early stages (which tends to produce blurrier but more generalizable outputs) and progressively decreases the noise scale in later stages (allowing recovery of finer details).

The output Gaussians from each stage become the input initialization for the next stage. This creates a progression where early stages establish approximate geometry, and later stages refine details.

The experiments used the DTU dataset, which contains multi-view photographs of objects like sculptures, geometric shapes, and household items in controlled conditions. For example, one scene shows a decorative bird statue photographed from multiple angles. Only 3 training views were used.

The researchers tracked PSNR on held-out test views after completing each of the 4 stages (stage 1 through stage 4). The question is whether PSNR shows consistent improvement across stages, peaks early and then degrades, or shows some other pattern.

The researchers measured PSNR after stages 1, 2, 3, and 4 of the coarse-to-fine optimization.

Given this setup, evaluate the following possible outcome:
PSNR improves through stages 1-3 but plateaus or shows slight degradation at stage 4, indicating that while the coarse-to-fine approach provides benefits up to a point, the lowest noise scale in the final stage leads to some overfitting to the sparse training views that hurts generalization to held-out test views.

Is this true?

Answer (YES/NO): NO